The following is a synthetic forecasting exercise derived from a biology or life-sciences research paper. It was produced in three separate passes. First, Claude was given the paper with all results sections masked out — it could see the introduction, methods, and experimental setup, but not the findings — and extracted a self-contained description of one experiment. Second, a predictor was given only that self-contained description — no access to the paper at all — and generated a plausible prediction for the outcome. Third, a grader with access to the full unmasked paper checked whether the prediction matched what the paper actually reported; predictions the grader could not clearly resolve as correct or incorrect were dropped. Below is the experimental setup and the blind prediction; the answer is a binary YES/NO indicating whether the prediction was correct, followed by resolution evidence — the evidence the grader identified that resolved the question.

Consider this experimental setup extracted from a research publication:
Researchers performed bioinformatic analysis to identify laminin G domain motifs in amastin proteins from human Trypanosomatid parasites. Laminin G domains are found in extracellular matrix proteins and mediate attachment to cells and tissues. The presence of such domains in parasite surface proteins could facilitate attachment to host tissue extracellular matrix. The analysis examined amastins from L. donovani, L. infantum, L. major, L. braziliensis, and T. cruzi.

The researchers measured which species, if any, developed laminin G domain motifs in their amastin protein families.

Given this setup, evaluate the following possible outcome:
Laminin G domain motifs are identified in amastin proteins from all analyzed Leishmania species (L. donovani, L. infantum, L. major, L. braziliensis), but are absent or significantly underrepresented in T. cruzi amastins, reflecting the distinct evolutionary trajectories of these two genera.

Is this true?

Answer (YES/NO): NO